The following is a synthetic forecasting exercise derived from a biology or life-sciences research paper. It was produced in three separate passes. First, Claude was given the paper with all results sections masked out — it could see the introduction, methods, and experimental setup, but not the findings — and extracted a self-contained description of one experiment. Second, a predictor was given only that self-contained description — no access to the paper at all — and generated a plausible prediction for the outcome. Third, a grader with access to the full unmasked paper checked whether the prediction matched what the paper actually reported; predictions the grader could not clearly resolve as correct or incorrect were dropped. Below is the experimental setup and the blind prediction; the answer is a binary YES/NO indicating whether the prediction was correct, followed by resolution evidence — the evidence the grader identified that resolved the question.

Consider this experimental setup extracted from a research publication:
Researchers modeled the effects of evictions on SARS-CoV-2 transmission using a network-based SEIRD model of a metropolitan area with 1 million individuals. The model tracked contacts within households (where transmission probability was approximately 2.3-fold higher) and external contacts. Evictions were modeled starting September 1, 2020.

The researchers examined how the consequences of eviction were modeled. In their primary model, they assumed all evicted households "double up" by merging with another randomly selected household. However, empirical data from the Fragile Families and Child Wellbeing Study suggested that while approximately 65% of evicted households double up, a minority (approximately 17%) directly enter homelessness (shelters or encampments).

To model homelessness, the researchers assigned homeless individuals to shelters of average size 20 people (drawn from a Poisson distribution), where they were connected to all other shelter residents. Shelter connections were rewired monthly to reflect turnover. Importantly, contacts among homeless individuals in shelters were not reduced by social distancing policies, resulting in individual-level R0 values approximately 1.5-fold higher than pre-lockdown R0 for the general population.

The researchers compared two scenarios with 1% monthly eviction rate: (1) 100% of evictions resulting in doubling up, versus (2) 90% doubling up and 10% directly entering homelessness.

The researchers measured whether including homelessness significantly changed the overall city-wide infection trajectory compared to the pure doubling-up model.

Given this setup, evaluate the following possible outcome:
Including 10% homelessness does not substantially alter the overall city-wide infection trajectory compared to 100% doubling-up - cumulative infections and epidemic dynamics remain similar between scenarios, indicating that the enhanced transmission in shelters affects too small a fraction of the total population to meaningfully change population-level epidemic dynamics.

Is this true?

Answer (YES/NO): NO